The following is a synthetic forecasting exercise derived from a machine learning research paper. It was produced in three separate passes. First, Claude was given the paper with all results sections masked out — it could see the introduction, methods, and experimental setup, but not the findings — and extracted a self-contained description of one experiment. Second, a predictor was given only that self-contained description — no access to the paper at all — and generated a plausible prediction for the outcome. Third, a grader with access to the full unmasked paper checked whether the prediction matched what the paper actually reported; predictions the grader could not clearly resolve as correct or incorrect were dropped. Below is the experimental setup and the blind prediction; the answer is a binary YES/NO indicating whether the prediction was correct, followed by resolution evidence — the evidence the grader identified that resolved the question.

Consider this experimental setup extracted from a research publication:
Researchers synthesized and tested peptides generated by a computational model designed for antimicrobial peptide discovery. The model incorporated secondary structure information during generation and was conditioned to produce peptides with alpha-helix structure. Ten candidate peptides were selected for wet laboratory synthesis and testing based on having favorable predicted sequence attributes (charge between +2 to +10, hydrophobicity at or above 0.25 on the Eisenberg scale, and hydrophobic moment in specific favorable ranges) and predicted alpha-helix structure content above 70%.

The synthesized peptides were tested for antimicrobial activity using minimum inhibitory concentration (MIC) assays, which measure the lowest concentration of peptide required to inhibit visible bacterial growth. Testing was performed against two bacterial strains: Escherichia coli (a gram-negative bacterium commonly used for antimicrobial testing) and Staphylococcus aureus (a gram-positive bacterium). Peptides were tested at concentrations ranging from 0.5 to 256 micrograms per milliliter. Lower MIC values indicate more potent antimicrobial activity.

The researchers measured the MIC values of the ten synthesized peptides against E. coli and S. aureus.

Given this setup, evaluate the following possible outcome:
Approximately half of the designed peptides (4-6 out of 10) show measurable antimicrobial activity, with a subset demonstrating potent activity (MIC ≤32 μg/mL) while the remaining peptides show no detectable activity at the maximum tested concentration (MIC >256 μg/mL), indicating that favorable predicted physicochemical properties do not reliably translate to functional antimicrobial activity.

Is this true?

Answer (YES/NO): NO